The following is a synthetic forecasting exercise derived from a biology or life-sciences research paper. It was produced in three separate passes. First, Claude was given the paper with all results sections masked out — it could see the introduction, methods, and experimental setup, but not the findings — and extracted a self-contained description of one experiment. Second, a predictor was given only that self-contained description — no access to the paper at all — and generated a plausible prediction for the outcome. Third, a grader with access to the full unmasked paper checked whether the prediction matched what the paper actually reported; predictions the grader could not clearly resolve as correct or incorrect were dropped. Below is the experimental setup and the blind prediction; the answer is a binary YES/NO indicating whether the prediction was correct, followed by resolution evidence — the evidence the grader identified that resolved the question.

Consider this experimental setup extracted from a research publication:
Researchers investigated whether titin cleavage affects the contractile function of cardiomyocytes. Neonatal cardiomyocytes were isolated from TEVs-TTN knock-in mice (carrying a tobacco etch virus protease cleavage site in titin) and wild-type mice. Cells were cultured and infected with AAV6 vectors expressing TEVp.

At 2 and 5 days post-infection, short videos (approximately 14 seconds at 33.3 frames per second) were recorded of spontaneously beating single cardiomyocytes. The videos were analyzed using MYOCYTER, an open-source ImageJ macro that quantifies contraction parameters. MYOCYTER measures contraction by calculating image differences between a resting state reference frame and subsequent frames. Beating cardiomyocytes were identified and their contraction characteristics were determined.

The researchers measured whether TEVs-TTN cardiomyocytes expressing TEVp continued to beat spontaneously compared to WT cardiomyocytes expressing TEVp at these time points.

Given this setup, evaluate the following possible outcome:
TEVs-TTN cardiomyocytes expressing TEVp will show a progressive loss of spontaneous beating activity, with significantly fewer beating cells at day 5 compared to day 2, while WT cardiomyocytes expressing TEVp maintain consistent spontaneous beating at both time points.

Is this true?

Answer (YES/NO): NO